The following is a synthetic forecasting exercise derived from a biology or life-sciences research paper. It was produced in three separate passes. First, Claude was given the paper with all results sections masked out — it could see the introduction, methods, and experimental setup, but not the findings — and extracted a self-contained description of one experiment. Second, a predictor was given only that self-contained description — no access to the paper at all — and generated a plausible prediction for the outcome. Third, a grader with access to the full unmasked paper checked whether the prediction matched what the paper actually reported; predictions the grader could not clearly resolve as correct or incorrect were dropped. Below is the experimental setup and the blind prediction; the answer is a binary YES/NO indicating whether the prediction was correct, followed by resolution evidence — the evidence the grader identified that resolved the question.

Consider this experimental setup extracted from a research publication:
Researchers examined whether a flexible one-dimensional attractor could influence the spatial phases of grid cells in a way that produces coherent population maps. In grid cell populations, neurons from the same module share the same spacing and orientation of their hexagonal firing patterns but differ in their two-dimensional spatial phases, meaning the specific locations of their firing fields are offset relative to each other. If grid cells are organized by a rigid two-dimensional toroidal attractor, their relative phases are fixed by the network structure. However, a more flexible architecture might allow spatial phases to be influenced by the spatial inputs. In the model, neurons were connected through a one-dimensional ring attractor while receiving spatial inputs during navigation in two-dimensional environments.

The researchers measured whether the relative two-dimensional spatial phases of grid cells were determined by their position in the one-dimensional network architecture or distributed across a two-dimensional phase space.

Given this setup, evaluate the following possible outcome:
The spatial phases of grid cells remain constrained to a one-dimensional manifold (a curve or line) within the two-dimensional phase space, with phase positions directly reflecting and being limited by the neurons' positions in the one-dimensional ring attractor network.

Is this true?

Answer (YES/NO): NO